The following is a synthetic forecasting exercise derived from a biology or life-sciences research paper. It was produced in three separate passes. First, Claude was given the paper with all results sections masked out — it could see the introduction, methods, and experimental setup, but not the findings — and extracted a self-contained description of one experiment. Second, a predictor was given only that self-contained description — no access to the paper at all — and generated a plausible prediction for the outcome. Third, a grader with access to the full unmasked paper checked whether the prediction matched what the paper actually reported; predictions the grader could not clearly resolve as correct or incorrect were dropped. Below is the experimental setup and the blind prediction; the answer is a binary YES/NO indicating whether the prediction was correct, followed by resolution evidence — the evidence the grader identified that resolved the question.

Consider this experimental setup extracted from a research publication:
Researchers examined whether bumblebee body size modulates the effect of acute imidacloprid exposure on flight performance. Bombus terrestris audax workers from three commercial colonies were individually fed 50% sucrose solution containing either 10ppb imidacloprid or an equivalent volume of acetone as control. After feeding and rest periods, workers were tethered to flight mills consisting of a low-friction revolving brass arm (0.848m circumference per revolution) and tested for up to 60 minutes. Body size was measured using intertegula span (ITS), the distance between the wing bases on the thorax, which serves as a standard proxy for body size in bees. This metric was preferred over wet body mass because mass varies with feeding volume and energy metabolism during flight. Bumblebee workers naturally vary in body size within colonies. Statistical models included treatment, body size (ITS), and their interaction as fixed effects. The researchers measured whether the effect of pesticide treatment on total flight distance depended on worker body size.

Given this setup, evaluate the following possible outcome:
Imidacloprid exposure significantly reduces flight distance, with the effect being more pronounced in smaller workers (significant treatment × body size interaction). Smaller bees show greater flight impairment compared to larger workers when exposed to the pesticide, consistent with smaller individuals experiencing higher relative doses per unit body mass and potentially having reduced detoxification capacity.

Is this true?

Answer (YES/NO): NO